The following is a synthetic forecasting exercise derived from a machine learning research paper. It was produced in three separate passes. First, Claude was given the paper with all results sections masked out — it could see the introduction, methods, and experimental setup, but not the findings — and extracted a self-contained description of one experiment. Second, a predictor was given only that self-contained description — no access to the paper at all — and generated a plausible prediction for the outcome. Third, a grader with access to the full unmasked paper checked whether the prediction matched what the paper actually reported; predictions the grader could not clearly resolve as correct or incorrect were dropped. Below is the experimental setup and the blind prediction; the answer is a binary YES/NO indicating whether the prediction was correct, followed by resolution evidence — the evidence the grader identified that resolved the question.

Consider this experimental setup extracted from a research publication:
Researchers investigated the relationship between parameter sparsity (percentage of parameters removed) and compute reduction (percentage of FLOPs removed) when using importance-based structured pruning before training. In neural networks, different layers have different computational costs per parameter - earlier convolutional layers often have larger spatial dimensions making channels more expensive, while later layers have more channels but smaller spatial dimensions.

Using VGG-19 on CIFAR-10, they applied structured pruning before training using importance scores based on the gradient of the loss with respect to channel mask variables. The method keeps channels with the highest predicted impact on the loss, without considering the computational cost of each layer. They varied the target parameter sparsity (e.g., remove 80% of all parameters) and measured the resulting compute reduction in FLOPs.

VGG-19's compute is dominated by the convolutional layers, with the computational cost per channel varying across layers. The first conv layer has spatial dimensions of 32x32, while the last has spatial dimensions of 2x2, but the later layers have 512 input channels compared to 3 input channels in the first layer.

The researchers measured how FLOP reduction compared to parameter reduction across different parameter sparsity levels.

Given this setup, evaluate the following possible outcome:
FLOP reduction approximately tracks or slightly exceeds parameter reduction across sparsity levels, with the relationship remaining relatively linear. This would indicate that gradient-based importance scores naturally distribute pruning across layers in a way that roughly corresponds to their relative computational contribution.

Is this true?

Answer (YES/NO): NO